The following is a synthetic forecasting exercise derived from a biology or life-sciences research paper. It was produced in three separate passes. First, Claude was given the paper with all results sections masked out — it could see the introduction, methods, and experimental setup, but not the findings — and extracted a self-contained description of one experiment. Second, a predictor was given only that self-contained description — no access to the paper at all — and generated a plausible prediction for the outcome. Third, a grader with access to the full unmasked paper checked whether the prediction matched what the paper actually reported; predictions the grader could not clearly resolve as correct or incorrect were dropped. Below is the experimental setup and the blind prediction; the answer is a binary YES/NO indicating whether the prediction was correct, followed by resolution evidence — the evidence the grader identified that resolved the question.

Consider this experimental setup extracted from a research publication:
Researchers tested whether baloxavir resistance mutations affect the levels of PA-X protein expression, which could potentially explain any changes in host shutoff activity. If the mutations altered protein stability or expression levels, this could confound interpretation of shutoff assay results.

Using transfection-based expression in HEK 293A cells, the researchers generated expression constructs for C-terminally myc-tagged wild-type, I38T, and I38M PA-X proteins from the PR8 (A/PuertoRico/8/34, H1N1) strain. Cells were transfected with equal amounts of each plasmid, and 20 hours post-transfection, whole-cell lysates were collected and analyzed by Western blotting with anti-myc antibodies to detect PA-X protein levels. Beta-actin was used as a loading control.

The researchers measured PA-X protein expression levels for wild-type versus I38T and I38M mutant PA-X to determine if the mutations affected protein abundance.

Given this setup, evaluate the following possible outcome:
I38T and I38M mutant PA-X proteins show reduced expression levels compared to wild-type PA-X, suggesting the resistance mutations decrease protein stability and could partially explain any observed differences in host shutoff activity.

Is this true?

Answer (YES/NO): NO